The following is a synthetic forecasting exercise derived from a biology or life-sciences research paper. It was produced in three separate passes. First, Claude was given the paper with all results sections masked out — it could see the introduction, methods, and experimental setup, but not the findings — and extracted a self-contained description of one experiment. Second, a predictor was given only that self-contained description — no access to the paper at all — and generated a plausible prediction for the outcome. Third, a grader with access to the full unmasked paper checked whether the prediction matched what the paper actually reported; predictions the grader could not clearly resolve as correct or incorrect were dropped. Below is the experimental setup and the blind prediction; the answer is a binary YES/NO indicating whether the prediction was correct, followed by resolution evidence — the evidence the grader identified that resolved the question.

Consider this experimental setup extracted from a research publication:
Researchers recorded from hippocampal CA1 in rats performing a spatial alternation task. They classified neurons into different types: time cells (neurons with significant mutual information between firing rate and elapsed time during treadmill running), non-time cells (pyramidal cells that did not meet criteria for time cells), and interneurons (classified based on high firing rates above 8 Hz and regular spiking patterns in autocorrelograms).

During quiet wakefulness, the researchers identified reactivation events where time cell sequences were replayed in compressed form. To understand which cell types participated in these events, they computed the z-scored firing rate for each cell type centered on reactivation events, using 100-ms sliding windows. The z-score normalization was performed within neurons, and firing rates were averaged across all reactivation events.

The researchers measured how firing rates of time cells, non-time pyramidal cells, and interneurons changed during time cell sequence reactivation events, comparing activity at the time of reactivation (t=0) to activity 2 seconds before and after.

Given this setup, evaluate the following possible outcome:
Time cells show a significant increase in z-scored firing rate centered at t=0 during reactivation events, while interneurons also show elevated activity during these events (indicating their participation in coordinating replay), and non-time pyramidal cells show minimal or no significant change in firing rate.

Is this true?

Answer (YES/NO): NO